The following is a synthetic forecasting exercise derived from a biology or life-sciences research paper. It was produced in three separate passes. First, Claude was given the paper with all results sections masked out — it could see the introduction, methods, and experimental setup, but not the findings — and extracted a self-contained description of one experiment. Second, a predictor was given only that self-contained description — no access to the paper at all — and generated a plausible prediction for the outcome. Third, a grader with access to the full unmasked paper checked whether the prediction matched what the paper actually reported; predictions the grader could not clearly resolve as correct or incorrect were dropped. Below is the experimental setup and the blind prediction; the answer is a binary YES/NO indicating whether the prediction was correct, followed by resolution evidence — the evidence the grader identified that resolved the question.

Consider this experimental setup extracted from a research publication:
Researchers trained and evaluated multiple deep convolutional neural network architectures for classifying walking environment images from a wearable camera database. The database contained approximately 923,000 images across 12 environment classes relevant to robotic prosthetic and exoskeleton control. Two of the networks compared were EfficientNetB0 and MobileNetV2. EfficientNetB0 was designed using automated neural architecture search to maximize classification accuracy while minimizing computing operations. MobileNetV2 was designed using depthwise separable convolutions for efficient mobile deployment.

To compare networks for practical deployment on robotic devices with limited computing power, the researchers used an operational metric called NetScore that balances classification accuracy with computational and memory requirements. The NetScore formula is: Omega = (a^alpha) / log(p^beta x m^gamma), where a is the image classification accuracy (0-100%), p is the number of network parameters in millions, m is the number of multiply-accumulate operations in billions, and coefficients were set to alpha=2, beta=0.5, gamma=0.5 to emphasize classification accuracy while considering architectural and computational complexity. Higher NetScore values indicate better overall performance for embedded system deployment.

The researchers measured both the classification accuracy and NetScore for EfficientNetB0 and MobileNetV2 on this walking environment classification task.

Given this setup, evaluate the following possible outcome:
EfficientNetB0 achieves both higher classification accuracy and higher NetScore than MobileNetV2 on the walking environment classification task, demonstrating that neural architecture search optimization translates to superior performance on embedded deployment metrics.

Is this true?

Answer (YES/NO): NO